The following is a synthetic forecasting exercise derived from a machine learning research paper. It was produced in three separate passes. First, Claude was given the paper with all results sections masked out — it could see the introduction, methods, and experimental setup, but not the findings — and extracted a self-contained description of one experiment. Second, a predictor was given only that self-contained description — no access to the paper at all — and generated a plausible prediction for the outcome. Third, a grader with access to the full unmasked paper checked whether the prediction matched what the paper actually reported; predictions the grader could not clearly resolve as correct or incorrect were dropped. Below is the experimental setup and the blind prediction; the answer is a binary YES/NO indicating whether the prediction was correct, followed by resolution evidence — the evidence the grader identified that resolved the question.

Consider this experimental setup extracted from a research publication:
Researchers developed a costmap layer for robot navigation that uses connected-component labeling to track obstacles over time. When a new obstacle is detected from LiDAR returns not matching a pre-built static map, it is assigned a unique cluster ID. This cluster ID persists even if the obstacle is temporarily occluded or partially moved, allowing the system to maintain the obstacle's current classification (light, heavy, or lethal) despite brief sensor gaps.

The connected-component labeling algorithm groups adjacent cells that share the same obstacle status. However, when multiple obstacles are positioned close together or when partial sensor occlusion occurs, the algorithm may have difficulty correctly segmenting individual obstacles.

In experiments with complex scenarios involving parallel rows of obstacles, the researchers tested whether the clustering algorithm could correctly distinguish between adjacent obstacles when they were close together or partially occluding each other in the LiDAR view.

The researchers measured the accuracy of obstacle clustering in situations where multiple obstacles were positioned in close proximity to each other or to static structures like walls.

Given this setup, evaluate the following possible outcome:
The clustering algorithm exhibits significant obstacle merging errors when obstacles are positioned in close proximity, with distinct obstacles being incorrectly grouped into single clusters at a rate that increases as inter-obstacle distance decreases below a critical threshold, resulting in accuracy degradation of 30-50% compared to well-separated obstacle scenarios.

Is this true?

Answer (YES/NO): NO